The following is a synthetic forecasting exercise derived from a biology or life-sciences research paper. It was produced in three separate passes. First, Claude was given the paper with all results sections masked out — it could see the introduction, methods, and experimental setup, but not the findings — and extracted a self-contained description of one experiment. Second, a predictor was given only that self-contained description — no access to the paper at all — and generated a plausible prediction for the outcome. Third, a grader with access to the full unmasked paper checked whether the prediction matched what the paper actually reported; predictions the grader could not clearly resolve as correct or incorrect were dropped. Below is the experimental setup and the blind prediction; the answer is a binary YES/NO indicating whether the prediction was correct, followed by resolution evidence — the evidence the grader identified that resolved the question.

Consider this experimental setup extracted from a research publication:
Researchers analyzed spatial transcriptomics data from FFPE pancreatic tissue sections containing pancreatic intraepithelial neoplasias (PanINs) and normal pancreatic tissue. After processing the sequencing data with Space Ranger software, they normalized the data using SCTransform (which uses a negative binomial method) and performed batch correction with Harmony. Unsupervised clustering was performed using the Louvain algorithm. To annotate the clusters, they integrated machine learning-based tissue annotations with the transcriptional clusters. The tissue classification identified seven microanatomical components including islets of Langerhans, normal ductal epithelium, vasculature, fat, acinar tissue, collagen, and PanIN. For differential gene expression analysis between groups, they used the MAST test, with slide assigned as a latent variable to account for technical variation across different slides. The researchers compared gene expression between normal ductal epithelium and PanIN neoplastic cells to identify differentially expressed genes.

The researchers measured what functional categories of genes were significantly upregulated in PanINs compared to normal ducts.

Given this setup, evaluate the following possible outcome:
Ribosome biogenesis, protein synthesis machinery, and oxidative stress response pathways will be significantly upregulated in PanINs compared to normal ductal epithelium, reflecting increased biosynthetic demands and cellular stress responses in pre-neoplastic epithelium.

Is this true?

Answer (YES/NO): NO